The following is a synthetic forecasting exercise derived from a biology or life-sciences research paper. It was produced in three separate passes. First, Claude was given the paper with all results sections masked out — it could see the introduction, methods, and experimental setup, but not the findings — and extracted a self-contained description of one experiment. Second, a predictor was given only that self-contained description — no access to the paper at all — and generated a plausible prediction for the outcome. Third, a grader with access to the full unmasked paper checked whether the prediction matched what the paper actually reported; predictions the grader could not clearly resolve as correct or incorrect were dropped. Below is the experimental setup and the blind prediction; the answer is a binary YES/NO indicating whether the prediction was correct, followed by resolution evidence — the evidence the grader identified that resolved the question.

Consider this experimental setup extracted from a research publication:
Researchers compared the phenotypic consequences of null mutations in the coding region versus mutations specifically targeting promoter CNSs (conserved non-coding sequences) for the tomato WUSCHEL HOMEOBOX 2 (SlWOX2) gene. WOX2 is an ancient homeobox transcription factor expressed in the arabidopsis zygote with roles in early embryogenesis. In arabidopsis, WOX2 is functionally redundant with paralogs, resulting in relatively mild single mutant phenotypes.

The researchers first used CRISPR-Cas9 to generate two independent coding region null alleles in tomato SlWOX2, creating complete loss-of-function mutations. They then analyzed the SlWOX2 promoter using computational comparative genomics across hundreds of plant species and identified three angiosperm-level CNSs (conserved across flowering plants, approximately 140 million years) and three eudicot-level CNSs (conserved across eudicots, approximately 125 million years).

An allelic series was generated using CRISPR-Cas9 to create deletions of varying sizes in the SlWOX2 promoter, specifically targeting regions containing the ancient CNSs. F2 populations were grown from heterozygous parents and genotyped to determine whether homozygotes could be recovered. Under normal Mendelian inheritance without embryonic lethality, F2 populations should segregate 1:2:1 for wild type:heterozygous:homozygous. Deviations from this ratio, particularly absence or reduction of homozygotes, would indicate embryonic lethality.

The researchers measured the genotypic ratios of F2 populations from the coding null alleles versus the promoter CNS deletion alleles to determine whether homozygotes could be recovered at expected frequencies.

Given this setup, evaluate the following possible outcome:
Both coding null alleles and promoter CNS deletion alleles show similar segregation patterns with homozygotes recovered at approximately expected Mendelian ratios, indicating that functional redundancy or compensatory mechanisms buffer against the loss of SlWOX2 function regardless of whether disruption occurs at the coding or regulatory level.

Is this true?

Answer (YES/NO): NO